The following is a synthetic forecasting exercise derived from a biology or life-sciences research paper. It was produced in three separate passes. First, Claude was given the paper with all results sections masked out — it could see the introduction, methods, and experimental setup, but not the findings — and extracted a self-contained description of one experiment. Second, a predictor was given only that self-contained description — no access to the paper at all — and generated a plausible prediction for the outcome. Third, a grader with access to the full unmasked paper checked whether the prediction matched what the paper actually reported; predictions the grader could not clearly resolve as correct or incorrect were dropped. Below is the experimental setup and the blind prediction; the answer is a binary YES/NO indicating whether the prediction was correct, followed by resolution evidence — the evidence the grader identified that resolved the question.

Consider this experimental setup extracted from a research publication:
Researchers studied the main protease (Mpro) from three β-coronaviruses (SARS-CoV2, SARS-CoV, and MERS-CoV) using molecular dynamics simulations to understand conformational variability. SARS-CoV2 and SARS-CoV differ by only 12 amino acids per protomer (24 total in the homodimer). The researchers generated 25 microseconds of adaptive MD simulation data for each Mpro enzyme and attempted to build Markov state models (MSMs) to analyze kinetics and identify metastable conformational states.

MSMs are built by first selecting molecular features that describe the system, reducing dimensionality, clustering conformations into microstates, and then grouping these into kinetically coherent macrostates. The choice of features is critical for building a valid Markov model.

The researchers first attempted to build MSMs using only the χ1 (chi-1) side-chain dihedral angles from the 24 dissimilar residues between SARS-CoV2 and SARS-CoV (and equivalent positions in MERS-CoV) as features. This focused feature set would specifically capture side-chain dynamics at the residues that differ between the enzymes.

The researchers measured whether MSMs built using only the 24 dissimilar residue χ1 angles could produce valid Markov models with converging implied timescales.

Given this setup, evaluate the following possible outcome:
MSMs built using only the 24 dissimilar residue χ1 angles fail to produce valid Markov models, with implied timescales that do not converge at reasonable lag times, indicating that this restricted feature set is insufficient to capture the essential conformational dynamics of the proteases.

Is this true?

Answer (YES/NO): YES